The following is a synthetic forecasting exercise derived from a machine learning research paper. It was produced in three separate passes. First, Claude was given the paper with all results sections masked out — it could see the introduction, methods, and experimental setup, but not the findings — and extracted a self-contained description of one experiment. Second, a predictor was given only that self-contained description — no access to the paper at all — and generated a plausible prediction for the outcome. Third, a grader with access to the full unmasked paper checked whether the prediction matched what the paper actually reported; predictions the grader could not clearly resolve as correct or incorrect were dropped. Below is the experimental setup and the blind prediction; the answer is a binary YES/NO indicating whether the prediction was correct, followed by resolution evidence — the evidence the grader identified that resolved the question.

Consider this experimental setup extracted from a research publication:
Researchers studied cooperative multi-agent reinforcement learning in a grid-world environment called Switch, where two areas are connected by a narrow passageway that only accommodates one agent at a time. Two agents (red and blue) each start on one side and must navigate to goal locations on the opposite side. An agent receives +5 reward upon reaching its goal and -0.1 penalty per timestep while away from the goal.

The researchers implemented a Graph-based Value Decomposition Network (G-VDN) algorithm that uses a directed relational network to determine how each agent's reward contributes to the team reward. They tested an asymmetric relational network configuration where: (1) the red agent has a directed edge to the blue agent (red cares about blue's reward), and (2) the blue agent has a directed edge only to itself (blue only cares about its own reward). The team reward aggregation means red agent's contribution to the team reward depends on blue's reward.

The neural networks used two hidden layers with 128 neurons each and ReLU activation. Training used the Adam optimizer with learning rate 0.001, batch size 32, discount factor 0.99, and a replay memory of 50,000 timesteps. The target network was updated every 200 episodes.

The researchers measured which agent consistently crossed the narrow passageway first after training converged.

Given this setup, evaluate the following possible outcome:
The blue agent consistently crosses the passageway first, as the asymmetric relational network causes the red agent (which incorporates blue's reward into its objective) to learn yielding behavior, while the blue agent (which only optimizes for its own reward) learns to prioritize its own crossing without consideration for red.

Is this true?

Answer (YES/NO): YES